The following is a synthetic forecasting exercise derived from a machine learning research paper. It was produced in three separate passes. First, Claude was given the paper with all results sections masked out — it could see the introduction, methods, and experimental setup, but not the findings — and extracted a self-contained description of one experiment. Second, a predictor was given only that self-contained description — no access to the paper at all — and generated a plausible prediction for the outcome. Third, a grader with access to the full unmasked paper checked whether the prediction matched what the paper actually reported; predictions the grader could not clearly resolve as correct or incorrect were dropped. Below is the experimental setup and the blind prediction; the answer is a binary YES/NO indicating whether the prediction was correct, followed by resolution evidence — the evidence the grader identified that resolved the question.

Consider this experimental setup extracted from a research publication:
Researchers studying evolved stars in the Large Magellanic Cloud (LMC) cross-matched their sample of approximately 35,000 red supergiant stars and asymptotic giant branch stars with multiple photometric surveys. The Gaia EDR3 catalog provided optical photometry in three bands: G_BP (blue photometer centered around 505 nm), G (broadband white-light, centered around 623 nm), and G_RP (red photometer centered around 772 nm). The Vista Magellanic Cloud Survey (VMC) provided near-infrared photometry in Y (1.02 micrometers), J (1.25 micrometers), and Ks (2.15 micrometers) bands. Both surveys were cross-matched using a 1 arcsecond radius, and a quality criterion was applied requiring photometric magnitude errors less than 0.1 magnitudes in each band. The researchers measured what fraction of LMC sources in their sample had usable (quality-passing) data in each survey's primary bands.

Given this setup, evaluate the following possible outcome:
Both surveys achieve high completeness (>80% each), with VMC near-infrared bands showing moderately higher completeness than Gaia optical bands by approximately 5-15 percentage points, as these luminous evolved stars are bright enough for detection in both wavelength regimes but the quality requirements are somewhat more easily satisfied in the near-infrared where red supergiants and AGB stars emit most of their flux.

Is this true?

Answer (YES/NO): NO